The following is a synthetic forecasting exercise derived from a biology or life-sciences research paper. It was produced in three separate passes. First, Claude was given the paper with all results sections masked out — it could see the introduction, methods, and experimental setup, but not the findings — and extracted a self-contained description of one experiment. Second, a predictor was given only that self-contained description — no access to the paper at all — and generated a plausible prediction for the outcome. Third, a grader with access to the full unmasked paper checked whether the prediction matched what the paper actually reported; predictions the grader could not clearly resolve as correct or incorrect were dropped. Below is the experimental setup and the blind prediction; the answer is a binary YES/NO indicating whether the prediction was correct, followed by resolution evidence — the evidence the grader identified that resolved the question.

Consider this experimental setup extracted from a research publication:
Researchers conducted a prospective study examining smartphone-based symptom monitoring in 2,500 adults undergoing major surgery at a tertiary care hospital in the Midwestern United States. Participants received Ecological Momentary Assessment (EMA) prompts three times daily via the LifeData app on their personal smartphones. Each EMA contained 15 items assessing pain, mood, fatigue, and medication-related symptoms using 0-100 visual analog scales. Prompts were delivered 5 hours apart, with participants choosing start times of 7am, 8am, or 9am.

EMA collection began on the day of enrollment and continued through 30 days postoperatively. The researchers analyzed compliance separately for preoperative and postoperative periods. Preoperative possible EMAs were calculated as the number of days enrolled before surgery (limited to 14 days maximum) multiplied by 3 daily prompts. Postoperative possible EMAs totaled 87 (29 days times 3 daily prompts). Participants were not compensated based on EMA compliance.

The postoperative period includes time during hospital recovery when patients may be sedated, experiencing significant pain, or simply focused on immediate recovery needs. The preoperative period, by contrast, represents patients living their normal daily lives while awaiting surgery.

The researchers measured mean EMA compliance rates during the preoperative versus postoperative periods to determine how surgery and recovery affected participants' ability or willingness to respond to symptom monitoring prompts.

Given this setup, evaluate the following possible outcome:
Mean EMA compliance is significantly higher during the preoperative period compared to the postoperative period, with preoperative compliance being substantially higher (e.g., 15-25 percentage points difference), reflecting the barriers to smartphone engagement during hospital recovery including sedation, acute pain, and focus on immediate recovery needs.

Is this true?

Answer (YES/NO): NO